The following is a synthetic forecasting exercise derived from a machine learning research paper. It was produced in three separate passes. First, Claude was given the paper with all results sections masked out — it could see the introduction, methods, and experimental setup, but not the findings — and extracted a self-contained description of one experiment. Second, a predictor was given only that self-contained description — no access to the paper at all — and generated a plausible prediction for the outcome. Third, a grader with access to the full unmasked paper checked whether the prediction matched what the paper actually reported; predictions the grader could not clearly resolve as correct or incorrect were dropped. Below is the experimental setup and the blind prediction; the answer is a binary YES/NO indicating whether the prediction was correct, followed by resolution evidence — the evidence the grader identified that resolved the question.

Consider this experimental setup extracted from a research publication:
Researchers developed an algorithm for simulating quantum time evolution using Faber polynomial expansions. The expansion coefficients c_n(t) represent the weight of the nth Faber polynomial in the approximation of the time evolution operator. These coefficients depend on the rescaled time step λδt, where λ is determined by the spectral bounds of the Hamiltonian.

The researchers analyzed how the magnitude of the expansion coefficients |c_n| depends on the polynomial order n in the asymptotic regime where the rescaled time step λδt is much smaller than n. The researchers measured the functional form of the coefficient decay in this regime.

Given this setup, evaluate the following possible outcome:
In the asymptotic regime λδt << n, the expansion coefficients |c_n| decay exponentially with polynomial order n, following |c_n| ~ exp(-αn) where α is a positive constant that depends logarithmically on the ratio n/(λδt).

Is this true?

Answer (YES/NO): NO